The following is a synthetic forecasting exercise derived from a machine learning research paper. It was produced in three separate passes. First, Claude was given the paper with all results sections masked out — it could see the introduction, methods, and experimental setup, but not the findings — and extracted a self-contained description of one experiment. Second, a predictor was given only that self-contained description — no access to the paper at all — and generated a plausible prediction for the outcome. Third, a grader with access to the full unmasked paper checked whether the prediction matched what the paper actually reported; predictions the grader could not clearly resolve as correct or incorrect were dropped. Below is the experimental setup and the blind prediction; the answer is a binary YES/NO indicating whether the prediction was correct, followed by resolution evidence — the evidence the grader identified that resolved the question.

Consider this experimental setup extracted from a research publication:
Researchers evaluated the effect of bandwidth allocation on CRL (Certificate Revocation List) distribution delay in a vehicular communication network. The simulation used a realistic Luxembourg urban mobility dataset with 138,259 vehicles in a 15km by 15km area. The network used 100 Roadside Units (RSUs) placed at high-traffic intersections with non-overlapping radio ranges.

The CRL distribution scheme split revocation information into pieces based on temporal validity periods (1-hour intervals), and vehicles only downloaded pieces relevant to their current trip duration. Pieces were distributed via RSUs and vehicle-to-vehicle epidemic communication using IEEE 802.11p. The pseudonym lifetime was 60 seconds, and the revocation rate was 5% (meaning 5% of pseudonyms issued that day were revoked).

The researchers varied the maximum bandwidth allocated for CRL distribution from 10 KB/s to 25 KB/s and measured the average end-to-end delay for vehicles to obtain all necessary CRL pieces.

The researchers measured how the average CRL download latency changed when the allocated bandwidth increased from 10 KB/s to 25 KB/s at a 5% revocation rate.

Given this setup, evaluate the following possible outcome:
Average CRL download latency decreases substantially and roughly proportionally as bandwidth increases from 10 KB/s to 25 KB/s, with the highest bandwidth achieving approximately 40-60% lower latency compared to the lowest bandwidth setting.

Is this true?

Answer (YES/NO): YES